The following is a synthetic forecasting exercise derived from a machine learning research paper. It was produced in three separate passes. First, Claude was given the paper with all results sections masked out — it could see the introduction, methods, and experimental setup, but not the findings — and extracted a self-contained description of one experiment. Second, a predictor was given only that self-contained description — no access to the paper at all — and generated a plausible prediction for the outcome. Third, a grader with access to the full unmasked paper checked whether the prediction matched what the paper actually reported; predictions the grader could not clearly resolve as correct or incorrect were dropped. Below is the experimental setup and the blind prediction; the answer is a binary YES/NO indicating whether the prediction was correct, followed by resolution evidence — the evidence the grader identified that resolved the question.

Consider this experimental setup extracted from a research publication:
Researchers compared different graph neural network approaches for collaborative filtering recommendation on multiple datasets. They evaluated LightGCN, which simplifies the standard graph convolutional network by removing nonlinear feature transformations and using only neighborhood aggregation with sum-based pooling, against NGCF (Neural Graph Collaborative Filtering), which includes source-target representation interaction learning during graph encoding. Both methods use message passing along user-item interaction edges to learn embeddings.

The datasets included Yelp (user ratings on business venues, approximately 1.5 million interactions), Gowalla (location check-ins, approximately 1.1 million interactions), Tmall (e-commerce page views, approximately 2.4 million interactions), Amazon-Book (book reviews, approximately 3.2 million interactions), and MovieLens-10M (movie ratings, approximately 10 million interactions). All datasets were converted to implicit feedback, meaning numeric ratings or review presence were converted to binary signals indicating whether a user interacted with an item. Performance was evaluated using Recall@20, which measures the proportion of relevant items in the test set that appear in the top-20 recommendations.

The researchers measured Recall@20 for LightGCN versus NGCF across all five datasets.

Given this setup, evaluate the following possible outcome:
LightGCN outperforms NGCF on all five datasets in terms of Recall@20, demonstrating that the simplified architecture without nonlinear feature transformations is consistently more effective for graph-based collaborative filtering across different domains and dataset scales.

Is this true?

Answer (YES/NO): YES